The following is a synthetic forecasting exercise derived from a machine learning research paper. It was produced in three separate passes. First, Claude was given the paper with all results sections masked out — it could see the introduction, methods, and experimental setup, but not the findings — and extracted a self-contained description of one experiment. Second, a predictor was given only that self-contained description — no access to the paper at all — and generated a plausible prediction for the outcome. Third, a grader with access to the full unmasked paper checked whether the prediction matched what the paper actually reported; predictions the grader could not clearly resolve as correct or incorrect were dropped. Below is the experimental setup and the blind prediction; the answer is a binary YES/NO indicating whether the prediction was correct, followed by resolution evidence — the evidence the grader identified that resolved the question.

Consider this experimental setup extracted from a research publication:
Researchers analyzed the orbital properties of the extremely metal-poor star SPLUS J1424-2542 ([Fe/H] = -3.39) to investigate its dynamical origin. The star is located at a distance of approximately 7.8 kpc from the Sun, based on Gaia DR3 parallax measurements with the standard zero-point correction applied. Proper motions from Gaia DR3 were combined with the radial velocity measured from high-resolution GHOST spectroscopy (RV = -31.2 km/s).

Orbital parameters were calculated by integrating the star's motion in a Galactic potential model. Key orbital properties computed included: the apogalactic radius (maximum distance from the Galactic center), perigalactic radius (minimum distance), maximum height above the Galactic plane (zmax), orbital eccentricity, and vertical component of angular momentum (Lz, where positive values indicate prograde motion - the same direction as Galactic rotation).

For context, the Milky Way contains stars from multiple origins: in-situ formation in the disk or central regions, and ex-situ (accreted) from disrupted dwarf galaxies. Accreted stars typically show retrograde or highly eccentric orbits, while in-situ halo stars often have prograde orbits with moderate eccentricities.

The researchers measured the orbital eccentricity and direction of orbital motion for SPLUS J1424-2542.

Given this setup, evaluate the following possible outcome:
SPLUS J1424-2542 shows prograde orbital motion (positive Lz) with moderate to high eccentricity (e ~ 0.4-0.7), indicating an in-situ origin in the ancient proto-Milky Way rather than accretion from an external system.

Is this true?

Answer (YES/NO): NO